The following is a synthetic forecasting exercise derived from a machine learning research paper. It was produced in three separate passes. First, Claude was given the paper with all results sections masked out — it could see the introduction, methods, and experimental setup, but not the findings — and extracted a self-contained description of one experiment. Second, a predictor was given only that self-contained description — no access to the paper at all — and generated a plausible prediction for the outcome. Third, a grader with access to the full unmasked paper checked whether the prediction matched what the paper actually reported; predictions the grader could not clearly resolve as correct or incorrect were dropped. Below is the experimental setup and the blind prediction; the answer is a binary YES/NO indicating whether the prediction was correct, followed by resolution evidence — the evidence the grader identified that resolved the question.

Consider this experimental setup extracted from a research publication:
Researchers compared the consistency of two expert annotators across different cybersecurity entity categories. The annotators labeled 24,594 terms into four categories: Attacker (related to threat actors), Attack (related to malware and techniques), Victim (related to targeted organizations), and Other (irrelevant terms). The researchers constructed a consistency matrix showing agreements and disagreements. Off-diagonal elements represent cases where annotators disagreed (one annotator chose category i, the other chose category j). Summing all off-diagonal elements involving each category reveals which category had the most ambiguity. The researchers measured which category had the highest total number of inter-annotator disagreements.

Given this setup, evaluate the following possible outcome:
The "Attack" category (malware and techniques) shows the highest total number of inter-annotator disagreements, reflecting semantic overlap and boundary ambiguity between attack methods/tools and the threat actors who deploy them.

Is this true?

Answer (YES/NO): NO